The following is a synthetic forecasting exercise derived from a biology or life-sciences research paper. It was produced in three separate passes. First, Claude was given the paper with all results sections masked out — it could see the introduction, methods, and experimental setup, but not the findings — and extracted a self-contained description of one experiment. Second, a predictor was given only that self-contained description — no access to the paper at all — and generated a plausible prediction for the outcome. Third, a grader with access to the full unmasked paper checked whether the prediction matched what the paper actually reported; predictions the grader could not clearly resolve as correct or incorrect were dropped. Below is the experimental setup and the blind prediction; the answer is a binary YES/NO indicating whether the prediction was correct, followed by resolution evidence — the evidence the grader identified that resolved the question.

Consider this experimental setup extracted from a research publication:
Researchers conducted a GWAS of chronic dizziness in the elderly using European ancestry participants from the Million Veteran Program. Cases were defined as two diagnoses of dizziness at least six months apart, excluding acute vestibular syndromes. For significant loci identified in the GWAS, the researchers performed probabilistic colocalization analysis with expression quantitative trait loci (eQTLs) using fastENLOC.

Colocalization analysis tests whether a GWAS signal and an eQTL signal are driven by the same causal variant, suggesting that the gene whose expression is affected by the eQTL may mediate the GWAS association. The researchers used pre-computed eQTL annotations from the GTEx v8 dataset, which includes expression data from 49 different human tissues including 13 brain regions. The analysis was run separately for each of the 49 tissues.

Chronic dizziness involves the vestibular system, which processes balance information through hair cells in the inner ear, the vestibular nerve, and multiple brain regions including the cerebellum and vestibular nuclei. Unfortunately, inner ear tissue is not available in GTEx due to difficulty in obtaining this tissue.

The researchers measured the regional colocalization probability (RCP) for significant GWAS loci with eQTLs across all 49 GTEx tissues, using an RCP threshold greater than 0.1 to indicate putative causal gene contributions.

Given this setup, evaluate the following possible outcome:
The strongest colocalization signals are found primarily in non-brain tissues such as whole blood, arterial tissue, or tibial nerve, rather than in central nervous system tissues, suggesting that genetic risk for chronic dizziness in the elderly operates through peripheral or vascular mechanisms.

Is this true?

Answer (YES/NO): NO